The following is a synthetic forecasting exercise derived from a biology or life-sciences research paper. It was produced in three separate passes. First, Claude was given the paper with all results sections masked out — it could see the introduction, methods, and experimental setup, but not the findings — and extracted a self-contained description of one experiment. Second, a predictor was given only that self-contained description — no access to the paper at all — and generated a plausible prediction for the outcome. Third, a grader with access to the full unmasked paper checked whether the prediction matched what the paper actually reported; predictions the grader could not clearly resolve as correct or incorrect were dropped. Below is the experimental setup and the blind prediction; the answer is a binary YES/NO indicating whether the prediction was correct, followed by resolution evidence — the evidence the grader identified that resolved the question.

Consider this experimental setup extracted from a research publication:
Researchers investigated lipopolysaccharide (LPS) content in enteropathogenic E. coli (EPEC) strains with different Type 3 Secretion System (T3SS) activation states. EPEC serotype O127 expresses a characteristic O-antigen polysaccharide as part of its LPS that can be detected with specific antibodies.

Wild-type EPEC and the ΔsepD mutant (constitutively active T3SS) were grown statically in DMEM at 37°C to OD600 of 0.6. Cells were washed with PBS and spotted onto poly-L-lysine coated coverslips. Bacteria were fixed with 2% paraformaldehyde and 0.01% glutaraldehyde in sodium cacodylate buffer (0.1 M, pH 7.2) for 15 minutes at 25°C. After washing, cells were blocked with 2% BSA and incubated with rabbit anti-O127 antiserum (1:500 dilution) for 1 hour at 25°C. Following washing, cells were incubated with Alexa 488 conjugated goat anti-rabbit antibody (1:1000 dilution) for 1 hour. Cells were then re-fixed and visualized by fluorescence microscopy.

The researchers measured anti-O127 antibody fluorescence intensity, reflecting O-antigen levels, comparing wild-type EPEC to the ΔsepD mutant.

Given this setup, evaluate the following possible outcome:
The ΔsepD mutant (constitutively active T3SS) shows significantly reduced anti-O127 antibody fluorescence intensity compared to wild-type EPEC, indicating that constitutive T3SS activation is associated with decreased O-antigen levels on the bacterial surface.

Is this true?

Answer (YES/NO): NO